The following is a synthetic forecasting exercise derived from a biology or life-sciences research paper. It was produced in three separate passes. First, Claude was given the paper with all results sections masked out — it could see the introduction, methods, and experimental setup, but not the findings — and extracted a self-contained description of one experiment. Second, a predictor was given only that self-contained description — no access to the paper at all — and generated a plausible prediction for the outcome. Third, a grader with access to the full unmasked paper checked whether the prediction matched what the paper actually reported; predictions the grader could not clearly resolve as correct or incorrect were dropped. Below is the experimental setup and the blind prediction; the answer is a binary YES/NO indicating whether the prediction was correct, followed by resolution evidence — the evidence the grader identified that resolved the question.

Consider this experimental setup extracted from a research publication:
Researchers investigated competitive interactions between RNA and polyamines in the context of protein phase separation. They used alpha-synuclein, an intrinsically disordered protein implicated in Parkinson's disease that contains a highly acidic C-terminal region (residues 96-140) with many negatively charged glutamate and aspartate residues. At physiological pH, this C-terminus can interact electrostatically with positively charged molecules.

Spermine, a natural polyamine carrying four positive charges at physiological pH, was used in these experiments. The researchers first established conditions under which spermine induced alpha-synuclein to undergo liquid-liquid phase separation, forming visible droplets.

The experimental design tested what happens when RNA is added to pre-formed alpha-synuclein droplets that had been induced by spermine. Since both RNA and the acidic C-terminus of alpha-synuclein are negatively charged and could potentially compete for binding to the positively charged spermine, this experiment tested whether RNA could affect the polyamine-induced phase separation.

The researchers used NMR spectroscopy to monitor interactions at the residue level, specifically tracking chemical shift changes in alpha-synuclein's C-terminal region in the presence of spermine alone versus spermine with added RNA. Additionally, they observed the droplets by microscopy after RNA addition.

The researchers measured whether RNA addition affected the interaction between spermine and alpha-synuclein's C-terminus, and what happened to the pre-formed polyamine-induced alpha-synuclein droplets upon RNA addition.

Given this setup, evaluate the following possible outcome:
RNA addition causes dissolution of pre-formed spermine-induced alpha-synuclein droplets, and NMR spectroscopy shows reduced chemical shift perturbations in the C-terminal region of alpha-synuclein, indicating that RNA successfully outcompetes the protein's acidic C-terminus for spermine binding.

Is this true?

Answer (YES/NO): YES